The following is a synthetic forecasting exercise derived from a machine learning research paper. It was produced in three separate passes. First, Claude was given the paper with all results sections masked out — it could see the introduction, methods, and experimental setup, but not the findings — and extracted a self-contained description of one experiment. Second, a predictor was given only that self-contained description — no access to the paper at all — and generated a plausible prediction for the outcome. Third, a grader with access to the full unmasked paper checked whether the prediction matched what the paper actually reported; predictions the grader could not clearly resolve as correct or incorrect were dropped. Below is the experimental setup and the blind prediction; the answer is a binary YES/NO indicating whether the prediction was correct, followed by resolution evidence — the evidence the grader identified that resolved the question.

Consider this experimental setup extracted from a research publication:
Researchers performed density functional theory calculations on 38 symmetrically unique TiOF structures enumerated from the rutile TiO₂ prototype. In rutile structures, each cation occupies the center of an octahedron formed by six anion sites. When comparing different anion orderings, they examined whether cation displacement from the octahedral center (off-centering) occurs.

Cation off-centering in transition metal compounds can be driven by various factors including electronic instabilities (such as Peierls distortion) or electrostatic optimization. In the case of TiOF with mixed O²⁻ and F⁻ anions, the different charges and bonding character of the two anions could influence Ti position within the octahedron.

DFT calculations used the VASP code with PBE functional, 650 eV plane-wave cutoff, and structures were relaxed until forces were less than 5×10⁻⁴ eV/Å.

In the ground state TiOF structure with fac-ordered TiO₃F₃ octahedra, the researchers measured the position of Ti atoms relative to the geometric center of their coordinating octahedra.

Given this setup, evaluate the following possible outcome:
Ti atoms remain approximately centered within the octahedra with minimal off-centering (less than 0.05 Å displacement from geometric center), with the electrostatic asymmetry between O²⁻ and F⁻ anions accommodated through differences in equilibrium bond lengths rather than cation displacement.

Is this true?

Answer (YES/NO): NO